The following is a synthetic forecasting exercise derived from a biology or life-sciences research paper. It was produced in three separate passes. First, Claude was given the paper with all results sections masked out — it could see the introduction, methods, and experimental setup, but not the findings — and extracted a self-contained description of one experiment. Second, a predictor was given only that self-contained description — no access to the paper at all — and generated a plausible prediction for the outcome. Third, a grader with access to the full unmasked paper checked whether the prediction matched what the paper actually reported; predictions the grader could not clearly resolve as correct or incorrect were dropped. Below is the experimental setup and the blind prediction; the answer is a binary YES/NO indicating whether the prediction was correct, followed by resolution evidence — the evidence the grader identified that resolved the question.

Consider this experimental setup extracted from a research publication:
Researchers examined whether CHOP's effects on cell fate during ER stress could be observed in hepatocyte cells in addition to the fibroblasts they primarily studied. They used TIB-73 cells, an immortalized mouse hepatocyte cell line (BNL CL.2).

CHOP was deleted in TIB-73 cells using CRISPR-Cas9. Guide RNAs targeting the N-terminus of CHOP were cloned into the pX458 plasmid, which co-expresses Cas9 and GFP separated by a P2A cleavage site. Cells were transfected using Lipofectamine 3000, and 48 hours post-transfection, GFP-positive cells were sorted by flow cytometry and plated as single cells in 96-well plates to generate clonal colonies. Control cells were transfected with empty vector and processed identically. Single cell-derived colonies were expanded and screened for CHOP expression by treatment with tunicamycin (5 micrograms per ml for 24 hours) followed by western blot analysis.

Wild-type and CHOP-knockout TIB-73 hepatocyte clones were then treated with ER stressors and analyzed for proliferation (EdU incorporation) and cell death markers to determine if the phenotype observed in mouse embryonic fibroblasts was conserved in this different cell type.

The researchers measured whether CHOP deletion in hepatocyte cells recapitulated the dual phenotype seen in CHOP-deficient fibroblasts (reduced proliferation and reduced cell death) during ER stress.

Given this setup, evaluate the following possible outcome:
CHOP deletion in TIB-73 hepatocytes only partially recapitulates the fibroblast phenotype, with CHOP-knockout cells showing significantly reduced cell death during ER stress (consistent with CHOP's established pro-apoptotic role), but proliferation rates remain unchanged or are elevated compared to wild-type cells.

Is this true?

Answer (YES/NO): NO